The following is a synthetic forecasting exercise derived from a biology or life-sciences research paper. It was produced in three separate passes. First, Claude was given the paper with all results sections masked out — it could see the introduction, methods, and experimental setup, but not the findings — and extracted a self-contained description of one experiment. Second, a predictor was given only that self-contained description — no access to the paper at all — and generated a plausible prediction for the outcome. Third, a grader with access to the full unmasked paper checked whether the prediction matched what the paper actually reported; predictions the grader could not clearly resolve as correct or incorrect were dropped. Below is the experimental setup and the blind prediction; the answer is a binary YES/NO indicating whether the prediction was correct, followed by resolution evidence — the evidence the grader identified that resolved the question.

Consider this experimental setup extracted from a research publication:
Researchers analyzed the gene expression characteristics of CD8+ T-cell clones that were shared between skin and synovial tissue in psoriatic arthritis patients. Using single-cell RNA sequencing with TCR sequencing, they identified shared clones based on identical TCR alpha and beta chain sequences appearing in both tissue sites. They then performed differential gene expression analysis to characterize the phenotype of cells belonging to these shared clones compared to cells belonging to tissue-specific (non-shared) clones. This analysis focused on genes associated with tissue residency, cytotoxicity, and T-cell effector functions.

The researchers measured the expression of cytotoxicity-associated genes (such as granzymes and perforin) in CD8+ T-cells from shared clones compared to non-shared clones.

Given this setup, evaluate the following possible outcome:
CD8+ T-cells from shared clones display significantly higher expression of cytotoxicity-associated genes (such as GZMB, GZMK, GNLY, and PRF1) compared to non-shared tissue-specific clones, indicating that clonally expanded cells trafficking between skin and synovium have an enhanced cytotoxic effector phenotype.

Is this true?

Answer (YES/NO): YES